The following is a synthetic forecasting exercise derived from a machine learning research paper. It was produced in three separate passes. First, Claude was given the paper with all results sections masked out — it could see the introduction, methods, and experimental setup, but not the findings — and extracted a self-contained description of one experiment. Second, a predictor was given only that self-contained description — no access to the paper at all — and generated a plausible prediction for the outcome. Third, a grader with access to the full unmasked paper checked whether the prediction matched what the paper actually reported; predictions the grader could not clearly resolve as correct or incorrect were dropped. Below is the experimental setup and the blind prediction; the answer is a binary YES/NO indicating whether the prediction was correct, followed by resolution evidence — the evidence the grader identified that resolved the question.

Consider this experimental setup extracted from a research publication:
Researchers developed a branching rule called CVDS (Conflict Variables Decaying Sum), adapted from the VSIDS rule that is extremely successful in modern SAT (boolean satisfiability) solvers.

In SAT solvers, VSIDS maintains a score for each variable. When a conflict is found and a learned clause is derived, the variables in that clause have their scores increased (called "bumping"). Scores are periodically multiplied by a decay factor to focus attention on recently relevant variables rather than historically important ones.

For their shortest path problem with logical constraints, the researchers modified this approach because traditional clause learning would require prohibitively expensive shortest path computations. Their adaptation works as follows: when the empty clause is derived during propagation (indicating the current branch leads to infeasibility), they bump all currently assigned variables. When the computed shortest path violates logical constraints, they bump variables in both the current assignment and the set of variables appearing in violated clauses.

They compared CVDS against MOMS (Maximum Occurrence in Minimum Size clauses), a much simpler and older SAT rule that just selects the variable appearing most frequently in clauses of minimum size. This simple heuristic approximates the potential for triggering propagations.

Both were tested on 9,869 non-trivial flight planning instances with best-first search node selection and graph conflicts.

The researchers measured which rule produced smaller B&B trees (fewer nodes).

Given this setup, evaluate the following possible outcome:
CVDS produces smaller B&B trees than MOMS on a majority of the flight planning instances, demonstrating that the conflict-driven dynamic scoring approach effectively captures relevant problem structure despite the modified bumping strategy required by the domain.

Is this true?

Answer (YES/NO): NO